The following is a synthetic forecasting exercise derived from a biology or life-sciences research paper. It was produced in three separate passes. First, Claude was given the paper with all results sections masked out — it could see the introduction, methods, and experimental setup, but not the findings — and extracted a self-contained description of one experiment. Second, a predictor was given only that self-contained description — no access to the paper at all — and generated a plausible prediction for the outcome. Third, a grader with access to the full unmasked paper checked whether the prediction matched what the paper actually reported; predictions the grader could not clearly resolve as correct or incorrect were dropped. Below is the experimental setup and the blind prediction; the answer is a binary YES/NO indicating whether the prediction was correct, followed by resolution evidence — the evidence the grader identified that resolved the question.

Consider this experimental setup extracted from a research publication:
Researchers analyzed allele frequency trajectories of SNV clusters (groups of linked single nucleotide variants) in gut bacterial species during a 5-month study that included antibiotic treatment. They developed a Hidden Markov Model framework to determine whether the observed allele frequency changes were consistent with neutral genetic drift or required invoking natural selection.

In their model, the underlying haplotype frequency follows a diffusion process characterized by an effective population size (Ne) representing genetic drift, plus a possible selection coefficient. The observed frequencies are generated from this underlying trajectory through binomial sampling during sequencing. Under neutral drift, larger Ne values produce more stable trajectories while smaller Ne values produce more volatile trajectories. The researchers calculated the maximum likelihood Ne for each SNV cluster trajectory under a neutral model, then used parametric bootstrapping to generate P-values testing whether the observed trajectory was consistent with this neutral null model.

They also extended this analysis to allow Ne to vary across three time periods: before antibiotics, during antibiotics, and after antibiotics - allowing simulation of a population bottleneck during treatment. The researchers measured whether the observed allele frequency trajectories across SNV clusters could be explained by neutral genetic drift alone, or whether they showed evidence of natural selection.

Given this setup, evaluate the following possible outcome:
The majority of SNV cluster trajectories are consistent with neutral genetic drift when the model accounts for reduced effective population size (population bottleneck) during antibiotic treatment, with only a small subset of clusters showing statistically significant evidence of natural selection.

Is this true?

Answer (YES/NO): NO